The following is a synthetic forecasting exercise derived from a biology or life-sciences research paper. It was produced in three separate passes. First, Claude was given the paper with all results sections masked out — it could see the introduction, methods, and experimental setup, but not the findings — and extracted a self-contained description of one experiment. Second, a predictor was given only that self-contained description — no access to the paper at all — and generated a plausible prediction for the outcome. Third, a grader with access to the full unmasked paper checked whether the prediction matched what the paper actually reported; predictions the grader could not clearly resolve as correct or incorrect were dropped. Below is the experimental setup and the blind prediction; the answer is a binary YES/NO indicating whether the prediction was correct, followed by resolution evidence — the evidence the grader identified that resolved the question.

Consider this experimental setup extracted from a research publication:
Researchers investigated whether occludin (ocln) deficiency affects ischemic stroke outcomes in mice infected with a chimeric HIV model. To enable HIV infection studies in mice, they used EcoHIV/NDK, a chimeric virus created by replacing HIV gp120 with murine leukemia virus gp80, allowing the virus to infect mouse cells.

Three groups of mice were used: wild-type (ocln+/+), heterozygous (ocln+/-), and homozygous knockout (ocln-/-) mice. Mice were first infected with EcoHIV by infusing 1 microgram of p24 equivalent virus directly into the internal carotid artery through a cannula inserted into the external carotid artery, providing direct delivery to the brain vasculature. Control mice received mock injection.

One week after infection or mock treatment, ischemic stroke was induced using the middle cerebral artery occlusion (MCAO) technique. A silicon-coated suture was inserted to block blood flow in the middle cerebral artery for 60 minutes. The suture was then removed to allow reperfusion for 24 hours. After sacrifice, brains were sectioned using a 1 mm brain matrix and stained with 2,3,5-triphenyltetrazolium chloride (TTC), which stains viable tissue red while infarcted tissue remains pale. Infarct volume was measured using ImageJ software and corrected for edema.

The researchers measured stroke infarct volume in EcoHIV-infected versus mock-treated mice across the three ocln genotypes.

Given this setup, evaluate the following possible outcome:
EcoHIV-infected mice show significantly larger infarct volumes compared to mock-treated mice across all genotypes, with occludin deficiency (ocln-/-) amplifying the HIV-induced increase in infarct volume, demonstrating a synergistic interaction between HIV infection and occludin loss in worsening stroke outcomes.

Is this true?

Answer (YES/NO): NO